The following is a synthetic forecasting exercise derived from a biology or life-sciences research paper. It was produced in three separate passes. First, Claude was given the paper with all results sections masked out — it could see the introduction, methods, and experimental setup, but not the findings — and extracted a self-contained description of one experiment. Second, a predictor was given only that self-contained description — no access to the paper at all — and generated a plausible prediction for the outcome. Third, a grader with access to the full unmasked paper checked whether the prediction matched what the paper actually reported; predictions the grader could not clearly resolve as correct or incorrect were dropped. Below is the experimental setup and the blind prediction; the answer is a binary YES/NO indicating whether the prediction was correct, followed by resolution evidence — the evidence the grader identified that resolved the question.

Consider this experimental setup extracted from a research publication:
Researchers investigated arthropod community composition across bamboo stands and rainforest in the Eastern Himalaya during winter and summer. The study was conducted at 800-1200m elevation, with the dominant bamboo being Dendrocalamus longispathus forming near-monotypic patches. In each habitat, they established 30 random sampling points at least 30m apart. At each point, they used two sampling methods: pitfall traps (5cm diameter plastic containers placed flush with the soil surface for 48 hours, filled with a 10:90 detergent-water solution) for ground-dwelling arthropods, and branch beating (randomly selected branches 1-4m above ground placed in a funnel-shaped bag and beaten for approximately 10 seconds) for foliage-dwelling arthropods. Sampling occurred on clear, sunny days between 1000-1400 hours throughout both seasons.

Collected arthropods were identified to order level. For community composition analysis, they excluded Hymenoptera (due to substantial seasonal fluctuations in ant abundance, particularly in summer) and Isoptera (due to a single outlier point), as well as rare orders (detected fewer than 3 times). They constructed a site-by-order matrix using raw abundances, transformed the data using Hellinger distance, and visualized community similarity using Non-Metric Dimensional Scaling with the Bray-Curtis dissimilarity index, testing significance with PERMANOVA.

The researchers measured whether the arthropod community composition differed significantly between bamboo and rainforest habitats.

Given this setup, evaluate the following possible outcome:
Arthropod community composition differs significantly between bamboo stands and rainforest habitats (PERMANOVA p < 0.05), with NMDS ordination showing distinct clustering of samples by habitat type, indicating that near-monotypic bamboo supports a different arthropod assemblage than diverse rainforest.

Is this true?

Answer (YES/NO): YES